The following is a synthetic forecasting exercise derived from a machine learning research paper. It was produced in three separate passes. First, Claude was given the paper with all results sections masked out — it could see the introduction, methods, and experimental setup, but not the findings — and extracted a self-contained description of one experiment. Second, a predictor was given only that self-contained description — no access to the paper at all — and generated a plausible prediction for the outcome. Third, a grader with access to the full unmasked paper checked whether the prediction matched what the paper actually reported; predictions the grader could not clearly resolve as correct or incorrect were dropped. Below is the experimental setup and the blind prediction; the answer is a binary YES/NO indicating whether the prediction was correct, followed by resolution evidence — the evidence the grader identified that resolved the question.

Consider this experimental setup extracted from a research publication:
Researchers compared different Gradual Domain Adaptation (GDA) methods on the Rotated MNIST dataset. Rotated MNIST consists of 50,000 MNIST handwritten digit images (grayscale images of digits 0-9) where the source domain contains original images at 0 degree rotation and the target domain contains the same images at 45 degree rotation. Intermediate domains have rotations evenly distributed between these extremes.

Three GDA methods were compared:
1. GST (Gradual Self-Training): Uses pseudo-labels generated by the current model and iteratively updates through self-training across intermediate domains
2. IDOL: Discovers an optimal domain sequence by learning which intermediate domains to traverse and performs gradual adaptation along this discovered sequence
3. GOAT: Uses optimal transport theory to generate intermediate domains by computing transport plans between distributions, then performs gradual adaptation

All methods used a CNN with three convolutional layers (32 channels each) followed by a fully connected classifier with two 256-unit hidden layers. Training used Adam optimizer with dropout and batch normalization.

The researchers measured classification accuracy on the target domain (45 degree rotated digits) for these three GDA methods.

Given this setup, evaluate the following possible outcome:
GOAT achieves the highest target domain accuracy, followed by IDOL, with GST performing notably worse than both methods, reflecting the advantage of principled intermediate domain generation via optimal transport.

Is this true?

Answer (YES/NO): NO